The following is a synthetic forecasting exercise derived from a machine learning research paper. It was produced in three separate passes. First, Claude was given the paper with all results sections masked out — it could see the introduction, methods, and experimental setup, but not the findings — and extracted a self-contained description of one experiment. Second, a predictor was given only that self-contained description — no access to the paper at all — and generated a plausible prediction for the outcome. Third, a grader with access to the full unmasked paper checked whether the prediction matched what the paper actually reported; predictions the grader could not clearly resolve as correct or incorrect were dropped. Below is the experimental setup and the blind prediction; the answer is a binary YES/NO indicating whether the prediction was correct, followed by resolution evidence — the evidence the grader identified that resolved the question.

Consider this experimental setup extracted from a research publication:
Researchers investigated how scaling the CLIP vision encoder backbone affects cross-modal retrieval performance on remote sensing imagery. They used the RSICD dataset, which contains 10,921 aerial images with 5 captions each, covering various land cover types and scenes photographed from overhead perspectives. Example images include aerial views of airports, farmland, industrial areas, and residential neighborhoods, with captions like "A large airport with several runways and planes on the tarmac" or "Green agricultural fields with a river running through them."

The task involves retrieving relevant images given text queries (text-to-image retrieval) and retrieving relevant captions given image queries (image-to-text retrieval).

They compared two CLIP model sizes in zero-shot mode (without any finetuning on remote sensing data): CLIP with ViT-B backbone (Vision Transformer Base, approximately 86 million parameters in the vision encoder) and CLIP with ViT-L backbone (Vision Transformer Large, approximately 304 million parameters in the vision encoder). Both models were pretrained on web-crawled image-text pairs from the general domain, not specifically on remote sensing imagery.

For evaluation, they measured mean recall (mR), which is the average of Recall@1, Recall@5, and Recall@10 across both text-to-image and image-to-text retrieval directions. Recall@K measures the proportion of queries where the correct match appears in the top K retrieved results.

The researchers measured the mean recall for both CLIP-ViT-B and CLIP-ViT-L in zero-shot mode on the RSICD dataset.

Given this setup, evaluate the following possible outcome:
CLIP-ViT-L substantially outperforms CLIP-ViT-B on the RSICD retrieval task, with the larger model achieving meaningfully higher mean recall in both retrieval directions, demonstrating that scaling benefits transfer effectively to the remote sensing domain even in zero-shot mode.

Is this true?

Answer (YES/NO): NO